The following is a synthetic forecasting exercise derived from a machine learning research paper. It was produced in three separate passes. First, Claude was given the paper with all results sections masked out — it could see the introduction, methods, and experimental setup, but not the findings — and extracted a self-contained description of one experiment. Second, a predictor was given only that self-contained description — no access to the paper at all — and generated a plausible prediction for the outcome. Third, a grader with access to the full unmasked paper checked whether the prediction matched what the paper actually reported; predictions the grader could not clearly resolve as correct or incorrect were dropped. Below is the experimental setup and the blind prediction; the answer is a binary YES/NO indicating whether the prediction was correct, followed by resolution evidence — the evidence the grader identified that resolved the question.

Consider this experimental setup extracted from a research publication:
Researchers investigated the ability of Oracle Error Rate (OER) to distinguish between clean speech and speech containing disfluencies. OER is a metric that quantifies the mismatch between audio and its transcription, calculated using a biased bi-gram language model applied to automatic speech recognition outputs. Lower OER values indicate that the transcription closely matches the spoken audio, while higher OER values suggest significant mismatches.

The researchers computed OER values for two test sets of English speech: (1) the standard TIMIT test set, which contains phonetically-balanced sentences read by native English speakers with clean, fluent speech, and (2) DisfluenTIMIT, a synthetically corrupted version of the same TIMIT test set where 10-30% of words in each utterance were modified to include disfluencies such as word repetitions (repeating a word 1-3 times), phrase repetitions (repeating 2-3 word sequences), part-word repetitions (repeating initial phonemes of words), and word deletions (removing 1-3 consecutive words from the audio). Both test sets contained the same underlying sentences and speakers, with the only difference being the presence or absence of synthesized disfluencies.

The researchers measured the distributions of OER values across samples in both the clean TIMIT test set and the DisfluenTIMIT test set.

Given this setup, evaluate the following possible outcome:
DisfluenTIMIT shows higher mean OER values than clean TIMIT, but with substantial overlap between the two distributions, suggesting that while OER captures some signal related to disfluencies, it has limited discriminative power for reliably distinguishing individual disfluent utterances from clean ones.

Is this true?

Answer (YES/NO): NO